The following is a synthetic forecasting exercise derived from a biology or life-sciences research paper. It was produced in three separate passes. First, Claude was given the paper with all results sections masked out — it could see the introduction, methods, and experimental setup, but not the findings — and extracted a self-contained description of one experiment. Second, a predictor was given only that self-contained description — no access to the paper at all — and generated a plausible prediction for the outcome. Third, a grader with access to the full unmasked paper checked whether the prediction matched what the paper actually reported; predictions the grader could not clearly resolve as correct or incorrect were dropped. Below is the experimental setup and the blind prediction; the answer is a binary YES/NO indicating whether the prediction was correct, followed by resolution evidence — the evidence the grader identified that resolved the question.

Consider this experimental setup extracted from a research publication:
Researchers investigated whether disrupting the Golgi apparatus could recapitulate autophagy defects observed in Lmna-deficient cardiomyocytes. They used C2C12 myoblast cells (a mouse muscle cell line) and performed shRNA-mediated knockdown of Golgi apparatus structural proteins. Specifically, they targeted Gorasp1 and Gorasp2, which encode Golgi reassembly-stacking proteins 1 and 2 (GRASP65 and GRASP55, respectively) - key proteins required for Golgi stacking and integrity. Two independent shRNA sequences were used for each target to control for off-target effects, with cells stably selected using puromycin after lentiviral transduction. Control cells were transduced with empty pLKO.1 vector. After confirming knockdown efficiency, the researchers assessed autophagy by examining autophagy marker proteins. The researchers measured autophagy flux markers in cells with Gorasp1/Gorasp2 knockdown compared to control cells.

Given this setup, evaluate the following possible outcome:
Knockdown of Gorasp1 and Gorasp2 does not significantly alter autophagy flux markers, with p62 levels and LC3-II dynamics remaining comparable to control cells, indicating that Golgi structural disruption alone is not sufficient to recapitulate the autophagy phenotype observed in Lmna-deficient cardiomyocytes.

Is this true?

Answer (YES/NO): NO